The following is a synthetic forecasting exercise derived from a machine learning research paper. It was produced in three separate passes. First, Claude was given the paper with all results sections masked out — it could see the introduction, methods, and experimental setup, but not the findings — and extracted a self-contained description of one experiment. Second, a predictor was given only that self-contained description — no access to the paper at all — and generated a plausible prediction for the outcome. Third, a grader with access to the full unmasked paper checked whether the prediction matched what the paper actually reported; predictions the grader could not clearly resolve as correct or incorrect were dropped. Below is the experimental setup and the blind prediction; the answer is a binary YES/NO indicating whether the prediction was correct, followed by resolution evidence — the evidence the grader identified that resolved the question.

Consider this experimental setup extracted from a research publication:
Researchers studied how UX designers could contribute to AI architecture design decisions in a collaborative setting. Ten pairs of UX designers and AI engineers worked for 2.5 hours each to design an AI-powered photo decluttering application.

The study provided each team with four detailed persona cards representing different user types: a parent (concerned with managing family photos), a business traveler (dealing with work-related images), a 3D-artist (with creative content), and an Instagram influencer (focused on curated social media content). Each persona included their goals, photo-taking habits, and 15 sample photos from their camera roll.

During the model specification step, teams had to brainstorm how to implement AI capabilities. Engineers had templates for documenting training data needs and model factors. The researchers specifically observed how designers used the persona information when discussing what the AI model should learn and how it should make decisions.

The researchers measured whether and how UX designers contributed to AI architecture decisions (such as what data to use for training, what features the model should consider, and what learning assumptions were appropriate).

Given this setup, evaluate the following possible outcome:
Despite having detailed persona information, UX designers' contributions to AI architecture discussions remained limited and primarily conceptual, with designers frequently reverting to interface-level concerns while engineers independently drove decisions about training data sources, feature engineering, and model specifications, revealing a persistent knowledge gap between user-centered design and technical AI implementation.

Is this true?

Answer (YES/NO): NO